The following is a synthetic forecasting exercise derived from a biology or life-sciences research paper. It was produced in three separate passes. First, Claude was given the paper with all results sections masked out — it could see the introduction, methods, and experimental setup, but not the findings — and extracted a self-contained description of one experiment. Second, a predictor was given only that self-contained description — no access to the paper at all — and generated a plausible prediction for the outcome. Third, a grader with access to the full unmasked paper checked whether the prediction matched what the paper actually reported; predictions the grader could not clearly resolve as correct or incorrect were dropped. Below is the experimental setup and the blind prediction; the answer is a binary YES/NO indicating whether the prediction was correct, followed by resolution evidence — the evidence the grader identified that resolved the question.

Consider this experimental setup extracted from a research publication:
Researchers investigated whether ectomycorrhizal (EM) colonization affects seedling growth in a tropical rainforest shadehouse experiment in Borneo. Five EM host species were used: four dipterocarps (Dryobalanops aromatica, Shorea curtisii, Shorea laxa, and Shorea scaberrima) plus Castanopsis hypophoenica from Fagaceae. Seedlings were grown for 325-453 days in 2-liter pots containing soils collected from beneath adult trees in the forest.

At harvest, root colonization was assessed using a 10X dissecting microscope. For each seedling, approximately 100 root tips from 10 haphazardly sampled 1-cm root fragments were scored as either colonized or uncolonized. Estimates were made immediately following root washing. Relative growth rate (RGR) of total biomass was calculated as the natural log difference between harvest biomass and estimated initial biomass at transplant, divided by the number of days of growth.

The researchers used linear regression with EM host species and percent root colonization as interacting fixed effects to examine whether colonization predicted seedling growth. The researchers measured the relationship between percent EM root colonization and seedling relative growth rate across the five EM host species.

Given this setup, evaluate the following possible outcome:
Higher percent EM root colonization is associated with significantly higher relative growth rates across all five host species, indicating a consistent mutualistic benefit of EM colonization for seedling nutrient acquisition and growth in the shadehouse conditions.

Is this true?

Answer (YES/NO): NO